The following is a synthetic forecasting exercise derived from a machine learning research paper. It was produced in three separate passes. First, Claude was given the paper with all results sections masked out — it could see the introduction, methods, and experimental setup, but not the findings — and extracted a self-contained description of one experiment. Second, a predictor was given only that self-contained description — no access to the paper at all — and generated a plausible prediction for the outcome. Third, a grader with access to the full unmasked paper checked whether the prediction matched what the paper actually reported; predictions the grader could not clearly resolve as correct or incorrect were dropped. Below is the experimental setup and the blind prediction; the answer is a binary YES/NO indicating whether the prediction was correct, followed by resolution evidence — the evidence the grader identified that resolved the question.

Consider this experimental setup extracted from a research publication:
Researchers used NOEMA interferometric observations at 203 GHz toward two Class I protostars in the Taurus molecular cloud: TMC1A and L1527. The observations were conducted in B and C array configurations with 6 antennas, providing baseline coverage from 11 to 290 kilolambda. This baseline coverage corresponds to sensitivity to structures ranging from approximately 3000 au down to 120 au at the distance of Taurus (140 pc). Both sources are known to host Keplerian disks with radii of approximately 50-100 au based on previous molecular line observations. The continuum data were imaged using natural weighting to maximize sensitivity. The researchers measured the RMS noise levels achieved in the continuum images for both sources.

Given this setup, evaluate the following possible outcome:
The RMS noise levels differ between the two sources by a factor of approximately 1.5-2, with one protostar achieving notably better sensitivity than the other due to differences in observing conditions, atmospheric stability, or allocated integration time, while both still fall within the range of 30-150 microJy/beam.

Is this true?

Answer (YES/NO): NO